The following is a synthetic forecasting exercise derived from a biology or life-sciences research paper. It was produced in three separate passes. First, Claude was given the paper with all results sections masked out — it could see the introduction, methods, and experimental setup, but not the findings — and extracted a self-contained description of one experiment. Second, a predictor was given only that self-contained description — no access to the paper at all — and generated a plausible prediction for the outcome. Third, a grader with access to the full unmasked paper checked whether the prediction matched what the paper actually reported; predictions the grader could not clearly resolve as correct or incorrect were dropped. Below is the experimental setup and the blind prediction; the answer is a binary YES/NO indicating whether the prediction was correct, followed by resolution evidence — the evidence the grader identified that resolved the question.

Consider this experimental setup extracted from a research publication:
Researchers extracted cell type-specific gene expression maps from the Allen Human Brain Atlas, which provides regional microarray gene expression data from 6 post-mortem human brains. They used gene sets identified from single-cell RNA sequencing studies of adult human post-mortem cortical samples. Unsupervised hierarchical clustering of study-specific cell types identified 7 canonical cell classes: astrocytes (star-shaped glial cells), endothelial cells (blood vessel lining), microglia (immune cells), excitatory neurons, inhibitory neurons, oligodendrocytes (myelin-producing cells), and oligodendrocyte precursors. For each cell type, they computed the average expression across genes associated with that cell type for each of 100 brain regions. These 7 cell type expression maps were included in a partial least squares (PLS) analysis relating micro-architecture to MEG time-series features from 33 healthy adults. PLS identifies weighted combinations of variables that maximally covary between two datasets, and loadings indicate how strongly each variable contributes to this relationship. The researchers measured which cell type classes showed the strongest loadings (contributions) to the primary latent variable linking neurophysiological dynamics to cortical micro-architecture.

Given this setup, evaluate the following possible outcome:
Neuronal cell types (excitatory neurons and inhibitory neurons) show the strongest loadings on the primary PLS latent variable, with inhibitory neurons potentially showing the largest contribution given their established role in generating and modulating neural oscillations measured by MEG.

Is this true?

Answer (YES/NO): NO